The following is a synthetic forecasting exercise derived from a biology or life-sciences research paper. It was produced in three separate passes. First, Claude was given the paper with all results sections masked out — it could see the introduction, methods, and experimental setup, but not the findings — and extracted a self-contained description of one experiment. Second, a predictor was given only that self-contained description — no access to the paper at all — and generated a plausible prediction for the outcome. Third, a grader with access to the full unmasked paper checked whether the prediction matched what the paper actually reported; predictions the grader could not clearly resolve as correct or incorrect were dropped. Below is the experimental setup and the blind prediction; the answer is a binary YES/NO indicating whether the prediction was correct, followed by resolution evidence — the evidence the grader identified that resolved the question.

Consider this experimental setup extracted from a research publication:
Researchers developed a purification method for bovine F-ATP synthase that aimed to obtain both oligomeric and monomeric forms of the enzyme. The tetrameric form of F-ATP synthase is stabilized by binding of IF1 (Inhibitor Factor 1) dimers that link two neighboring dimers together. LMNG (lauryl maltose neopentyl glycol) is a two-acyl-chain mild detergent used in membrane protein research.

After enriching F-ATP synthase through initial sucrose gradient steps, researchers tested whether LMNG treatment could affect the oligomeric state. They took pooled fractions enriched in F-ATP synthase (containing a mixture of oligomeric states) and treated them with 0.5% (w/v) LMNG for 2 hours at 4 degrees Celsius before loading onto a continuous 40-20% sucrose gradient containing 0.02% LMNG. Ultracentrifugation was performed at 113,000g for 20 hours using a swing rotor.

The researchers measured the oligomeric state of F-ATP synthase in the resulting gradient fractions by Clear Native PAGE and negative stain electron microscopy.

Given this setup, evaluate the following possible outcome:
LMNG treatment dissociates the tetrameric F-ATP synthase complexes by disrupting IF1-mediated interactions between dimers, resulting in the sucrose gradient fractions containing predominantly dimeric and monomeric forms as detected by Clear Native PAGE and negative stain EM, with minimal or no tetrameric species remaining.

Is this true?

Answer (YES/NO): NO